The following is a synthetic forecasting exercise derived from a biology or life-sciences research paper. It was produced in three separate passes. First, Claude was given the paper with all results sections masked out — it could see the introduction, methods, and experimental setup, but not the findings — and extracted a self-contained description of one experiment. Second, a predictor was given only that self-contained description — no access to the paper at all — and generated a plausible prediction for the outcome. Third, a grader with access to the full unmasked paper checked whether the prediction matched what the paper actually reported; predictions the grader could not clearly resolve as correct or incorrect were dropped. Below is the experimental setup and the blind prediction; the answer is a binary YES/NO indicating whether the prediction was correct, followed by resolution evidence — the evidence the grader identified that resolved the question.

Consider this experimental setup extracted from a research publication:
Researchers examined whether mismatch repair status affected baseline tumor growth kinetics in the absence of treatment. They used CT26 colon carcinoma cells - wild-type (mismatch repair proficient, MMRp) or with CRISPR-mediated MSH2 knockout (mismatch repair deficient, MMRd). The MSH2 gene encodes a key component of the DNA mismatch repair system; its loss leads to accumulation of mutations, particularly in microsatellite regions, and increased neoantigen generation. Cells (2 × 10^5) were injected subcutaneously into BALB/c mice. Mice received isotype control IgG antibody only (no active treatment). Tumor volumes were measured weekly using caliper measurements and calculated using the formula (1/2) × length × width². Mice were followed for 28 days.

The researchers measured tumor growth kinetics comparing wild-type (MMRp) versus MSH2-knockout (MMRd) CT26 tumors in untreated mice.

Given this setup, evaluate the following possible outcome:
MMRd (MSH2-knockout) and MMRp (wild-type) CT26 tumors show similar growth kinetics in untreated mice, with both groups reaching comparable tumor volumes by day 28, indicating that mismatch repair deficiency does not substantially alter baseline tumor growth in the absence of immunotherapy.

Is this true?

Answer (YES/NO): NO